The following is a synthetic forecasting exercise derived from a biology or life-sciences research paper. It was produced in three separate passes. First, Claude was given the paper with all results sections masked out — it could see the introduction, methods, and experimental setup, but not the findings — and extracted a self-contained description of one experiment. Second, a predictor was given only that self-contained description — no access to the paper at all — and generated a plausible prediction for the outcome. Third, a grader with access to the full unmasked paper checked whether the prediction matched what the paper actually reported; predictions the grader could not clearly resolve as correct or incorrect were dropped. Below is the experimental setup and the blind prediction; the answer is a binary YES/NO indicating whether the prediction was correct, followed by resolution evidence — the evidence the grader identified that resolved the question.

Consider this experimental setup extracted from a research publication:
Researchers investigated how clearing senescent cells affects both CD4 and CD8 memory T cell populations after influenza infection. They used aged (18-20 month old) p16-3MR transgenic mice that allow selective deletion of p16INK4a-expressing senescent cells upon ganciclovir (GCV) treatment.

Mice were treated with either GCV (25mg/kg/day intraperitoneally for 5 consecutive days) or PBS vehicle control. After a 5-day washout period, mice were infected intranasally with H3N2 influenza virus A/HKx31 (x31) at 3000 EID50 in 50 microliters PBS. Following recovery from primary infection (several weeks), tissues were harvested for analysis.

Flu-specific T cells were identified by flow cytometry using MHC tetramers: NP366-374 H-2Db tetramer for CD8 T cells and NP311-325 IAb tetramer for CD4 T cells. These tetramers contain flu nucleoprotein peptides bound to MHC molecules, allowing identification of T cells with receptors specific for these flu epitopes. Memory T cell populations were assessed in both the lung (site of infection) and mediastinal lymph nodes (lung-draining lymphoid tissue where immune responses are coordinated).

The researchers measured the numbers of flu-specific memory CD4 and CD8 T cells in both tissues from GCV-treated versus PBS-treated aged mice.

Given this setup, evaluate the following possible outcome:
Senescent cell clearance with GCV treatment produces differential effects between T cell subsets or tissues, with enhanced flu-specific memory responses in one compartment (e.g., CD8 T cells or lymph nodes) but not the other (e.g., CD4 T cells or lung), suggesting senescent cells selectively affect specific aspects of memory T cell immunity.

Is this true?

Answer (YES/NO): NO